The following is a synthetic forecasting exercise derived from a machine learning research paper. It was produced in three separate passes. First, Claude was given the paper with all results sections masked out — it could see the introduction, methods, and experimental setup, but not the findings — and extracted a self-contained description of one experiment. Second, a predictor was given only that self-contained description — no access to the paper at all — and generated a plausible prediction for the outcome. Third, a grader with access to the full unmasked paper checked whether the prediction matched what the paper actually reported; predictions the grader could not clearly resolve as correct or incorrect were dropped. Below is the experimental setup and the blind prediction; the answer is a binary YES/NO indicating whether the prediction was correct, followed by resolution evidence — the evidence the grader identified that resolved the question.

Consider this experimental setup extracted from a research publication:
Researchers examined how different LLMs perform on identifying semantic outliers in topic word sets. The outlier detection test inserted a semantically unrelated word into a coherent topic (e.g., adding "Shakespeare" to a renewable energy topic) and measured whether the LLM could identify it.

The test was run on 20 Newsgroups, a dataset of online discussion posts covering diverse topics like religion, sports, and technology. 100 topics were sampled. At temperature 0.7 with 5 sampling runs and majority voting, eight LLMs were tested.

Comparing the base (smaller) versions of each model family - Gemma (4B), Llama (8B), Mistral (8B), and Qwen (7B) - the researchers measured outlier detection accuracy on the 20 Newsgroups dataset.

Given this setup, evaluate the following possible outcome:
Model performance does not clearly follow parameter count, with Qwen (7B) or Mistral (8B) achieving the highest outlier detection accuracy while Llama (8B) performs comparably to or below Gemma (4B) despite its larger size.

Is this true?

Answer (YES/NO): NO